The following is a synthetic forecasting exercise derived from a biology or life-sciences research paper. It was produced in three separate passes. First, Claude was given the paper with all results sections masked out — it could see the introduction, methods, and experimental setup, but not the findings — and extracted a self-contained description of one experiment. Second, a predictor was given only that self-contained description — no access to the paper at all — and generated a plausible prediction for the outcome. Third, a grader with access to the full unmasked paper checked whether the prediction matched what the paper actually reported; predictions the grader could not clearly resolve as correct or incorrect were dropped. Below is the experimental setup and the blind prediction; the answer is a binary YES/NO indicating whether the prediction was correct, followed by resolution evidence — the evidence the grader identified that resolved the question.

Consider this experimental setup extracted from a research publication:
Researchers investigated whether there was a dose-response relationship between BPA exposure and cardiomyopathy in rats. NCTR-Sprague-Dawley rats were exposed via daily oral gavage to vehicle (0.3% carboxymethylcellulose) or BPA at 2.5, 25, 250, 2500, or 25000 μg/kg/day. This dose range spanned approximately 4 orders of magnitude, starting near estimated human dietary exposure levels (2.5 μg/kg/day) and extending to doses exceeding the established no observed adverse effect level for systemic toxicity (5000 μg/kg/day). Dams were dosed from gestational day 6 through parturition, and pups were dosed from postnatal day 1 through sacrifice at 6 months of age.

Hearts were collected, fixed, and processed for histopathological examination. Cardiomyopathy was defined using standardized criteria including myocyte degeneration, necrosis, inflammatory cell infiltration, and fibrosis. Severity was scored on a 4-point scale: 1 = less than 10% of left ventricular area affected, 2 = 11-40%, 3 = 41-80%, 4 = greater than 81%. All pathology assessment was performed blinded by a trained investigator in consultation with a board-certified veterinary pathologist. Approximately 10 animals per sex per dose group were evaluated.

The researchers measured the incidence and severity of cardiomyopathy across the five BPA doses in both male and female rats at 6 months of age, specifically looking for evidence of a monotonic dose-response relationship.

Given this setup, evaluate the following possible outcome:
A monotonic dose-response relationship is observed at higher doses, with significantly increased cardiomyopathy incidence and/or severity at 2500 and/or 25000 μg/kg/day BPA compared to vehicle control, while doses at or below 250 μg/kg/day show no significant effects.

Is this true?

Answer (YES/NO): NO